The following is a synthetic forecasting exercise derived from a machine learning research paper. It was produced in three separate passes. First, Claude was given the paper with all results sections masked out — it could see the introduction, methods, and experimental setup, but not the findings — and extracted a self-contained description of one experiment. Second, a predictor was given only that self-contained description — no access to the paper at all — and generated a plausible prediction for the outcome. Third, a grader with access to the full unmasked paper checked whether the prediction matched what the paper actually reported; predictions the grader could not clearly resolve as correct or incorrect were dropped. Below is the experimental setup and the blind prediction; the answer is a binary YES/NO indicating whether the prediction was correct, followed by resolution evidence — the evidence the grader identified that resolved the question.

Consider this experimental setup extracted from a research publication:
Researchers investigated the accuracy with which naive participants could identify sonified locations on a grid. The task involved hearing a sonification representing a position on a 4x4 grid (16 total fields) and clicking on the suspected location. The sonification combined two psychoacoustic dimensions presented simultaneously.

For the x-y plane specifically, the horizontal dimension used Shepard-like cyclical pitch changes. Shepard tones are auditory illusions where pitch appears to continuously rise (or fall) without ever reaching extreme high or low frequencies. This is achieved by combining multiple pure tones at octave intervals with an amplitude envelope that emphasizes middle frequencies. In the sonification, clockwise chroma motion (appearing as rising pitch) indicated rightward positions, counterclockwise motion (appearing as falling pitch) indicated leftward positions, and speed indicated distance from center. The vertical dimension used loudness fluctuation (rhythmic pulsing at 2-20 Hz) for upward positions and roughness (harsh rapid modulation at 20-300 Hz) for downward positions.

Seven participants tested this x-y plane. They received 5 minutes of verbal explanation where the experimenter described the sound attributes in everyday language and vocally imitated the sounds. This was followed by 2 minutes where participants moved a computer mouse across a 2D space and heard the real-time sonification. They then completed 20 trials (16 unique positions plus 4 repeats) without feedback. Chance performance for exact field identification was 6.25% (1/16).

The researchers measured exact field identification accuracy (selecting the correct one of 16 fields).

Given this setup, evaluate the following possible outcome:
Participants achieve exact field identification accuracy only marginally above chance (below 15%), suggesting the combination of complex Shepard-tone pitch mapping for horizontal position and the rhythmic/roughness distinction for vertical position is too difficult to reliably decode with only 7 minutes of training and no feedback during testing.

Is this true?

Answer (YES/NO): NO